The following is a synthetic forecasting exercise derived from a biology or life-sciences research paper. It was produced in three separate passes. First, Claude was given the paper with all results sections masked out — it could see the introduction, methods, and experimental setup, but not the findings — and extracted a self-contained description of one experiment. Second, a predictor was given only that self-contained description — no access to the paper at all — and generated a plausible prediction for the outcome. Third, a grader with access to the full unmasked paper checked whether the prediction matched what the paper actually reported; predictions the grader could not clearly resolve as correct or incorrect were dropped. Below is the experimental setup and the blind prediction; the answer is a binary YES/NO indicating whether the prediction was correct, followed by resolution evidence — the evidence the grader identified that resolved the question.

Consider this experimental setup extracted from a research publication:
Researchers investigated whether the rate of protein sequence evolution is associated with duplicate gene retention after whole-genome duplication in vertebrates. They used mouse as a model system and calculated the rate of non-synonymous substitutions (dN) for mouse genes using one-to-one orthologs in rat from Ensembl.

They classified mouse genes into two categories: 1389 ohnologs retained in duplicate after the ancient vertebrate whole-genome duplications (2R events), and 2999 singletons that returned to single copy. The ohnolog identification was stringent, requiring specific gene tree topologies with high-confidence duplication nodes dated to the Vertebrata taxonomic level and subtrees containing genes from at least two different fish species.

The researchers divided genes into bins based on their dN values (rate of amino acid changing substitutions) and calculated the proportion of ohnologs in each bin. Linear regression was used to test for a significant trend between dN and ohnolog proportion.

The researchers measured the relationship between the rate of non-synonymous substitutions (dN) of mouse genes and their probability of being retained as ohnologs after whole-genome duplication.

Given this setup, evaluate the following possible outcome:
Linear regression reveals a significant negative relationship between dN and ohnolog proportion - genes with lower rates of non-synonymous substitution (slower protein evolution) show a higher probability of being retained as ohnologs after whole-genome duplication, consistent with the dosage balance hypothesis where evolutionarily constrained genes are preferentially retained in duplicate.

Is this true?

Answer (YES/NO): NO